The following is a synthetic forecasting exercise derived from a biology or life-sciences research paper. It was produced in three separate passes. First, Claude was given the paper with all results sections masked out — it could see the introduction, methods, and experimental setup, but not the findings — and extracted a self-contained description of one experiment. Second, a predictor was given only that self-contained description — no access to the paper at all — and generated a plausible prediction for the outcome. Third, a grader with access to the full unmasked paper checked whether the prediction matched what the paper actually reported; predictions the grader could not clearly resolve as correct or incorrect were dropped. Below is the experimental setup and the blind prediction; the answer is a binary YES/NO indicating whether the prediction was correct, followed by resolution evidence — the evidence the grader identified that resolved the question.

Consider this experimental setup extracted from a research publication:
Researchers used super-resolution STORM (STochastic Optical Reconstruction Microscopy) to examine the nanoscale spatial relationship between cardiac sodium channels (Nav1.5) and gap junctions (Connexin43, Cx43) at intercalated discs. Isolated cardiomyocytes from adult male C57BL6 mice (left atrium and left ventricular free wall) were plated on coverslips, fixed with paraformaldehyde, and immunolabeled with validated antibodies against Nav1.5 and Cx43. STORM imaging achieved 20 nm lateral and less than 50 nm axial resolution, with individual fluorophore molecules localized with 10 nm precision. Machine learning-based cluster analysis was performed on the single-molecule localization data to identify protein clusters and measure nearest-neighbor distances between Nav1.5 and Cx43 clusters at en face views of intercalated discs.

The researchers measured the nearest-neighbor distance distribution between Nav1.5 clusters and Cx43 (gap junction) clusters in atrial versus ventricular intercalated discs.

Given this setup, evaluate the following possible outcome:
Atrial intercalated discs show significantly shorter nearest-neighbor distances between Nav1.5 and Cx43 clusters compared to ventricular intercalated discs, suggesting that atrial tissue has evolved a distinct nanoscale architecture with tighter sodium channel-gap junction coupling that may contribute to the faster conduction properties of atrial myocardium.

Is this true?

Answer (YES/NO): YES